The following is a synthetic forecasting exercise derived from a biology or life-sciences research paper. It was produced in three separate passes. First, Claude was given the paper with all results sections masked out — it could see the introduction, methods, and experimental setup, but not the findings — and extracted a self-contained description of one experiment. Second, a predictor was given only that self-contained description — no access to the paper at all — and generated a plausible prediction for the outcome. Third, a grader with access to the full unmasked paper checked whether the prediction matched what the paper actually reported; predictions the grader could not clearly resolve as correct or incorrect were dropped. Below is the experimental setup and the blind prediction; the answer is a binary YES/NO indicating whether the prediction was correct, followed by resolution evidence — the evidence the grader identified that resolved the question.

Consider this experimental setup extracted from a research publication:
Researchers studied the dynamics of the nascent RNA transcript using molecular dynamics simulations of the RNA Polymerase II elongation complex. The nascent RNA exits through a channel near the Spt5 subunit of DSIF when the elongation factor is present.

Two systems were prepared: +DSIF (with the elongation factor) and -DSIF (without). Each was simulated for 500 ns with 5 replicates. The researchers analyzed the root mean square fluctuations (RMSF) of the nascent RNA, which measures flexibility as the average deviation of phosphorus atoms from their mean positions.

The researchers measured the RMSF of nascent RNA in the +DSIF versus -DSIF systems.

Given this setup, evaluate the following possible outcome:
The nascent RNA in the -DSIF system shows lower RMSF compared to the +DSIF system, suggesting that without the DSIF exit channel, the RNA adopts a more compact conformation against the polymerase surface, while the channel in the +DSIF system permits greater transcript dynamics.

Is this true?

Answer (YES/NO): NO